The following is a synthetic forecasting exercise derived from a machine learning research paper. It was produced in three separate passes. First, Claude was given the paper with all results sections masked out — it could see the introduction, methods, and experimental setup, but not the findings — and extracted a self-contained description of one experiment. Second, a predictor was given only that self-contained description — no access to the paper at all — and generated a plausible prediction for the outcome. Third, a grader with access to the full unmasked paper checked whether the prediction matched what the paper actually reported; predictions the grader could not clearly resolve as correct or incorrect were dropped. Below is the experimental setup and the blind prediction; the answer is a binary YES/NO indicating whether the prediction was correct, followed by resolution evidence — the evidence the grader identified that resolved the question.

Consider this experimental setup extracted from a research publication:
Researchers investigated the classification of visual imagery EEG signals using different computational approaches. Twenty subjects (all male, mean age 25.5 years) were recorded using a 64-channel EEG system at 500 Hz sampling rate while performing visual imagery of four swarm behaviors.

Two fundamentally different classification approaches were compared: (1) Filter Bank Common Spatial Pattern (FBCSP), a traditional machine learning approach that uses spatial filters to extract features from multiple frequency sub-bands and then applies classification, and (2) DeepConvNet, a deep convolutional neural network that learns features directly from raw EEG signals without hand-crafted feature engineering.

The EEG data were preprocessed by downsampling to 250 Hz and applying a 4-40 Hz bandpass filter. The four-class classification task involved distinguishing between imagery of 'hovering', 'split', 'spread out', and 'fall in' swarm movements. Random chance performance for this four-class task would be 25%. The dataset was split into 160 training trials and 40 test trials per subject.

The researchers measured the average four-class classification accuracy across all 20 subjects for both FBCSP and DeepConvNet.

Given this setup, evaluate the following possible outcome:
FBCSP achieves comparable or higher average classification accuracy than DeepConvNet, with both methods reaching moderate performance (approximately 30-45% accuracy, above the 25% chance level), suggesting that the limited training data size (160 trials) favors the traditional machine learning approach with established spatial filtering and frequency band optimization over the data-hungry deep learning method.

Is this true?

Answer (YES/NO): NO